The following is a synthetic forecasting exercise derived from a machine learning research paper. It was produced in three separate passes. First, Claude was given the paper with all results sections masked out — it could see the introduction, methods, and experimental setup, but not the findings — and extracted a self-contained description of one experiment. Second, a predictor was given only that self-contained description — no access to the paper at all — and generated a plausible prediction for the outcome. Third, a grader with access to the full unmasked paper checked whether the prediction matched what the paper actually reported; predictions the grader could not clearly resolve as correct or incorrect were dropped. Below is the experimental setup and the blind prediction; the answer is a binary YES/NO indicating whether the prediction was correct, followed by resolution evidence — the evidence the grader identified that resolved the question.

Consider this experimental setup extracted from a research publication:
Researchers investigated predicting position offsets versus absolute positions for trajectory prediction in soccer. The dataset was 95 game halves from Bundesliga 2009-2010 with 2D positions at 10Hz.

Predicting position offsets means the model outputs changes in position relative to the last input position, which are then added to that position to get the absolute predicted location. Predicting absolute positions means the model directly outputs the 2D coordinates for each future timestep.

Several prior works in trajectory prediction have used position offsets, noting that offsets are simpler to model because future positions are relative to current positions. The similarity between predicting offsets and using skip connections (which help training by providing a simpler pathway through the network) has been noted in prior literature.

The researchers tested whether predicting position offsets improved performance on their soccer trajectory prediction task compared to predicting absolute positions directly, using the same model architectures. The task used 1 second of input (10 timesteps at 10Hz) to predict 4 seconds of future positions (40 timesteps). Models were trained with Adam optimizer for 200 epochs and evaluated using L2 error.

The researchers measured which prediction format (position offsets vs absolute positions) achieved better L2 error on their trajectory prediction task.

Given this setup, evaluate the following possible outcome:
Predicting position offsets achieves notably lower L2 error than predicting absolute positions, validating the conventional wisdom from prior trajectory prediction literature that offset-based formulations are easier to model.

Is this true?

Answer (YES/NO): NO